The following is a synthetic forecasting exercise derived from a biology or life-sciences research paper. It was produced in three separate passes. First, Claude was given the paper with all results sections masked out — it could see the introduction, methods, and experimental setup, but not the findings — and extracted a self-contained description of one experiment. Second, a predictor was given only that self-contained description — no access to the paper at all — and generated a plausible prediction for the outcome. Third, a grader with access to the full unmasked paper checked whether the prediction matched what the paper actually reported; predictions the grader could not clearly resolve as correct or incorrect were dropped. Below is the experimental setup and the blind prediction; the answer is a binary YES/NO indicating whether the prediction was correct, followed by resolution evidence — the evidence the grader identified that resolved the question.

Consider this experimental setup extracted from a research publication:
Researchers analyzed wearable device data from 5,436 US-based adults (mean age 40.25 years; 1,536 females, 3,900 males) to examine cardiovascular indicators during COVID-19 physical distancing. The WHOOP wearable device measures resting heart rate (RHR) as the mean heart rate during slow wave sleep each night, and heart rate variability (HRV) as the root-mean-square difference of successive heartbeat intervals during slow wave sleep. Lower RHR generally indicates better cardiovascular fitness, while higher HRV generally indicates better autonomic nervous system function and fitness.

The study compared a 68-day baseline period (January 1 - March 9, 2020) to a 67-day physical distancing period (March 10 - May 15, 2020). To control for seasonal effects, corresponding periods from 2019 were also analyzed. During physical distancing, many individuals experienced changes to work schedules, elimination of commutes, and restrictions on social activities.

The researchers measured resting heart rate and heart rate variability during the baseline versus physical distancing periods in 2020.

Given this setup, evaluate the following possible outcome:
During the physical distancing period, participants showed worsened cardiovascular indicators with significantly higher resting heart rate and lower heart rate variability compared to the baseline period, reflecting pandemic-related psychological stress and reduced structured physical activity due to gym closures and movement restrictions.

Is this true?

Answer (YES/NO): NO